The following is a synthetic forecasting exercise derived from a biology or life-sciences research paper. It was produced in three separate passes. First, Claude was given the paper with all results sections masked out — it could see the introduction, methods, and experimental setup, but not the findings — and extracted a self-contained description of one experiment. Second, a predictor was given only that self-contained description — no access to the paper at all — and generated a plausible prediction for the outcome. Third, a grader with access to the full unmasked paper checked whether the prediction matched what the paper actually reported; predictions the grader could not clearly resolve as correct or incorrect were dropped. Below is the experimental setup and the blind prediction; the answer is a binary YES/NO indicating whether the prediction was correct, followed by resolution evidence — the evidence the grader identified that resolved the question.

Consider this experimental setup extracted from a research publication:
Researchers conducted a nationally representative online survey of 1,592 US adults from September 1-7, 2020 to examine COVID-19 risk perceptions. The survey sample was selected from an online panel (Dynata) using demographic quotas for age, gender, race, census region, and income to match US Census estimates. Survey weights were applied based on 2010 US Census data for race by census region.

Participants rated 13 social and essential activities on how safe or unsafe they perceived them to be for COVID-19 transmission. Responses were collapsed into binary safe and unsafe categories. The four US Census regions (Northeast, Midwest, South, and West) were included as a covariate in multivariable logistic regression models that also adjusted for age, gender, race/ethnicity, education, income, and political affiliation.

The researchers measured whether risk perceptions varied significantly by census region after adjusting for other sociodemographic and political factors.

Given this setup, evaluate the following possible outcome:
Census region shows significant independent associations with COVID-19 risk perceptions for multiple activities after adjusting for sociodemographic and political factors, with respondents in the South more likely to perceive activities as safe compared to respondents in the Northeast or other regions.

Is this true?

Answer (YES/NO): NO